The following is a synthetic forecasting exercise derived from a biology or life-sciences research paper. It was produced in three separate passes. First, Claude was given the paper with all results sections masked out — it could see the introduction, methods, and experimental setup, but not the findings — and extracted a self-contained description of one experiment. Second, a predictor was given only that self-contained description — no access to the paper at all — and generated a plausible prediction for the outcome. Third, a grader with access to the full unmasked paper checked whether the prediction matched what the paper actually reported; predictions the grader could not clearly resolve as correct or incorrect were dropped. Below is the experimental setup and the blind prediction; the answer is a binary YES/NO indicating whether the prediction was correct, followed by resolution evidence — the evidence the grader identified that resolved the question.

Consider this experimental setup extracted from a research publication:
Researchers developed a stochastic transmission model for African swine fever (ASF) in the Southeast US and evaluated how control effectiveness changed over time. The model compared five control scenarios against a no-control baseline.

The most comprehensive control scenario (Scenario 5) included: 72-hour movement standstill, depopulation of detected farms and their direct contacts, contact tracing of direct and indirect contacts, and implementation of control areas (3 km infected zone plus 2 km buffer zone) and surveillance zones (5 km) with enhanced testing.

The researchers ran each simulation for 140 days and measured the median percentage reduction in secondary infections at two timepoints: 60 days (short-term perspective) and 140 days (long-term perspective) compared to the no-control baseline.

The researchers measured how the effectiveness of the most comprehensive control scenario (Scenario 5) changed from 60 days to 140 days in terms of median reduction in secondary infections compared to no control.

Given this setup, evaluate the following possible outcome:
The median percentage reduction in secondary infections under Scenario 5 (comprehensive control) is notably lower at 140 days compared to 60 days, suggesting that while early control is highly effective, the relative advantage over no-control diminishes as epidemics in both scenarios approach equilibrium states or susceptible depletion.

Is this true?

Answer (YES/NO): NO